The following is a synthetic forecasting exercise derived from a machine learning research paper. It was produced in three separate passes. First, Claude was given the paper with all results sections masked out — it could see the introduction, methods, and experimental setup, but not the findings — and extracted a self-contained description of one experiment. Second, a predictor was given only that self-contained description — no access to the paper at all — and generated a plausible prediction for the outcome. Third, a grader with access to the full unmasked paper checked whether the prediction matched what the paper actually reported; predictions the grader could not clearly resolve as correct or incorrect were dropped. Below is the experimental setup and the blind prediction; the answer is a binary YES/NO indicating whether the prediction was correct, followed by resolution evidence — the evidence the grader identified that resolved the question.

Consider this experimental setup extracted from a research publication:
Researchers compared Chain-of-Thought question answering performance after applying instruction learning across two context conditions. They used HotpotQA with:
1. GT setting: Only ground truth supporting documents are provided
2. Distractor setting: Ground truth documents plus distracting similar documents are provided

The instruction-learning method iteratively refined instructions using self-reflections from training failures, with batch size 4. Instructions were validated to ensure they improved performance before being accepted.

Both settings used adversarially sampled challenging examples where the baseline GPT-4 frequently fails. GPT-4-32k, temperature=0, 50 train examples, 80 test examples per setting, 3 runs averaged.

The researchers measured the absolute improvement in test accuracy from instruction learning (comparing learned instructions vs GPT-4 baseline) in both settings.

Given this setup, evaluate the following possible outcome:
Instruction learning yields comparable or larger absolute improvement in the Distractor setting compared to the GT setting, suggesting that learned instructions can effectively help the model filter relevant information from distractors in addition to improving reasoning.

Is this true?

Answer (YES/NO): NO